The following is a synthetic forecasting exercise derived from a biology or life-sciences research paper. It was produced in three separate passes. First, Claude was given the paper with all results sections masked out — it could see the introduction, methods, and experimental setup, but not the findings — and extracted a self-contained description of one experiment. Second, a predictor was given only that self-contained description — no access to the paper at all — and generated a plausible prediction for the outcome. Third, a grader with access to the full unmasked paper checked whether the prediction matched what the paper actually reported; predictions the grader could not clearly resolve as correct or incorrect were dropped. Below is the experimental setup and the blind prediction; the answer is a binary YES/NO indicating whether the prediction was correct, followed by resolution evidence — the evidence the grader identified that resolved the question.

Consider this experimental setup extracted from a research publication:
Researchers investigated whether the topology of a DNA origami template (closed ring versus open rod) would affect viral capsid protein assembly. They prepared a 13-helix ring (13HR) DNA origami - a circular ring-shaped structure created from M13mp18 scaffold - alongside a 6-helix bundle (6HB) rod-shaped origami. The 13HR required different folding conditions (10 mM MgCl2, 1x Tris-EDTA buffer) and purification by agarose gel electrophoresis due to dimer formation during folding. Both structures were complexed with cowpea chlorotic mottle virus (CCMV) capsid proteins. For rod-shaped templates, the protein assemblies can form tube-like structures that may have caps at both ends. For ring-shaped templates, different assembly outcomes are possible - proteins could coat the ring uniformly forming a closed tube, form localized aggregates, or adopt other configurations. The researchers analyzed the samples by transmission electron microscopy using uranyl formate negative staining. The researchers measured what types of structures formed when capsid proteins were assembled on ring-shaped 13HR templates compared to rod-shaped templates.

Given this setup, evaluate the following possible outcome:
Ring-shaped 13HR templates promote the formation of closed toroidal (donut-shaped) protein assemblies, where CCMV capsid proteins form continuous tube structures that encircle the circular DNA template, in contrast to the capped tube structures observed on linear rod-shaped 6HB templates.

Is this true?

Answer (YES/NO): NO